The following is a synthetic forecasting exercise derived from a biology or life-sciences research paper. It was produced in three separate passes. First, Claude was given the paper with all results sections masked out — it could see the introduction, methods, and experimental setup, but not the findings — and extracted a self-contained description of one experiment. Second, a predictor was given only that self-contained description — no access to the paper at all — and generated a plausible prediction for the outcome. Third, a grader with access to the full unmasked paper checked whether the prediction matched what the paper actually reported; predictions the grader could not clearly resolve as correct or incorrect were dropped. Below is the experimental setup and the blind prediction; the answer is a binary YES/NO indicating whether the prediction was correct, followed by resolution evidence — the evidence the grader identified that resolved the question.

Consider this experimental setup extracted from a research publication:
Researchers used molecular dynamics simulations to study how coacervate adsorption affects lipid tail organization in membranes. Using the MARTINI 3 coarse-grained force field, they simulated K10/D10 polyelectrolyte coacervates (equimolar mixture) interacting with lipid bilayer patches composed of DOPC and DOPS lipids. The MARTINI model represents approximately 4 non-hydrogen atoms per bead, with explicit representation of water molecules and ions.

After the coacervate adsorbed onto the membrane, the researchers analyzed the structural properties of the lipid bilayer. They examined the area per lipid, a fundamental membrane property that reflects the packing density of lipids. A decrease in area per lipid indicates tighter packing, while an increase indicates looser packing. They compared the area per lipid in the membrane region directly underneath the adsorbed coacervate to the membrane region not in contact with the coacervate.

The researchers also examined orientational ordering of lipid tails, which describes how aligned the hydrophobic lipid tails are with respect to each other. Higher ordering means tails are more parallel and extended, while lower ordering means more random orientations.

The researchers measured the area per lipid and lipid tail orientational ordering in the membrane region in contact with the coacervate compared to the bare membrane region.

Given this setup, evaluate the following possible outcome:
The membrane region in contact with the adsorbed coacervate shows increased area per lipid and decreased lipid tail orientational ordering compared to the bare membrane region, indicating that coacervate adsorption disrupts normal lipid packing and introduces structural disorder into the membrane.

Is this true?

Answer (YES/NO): NO